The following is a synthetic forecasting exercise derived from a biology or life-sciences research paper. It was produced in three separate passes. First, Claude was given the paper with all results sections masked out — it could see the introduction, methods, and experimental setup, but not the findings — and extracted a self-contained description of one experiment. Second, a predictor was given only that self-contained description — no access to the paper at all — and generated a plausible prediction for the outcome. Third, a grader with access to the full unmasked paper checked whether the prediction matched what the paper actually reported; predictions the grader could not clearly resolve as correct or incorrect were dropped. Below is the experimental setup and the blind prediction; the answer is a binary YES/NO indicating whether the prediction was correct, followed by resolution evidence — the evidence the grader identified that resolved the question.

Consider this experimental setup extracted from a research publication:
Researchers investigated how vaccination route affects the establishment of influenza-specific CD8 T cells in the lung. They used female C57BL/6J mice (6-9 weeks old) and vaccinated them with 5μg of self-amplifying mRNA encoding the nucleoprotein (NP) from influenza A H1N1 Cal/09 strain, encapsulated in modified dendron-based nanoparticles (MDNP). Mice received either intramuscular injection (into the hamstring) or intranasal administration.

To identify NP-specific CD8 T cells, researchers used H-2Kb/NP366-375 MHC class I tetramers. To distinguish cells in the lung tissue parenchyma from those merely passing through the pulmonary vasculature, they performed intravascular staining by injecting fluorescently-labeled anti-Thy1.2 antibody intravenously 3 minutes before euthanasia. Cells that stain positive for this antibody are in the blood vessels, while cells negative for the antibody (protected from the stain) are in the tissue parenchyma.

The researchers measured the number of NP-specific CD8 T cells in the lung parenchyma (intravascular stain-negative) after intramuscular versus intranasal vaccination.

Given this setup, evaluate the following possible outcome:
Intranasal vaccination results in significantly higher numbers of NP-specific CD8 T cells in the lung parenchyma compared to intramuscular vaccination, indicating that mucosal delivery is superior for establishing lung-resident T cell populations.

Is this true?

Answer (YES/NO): YES